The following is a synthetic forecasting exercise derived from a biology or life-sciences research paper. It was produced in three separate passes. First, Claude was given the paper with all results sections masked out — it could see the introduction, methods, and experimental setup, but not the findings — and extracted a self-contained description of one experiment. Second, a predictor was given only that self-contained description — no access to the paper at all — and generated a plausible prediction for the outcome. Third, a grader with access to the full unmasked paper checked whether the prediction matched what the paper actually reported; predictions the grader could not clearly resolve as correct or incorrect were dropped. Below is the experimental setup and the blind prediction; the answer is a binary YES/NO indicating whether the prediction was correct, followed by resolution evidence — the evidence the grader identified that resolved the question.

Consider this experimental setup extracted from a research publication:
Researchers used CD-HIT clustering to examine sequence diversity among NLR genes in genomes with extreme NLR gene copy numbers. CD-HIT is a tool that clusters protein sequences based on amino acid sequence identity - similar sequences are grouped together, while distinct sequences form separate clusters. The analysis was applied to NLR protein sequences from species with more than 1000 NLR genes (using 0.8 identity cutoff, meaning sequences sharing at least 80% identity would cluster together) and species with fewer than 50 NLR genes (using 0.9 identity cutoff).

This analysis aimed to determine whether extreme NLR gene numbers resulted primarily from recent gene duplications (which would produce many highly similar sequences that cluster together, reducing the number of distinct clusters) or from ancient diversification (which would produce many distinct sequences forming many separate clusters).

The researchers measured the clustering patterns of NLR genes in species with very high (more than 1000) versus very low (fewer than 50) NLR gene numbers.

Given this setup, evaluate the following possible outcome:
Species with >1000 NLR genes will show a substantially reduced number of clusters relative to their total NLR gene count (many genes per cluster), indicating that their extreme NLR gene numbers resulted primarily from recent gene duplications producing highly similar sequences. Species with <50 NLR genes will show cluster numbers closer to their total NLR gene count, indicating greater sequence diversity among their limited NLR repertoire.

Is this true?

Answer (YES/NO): YES